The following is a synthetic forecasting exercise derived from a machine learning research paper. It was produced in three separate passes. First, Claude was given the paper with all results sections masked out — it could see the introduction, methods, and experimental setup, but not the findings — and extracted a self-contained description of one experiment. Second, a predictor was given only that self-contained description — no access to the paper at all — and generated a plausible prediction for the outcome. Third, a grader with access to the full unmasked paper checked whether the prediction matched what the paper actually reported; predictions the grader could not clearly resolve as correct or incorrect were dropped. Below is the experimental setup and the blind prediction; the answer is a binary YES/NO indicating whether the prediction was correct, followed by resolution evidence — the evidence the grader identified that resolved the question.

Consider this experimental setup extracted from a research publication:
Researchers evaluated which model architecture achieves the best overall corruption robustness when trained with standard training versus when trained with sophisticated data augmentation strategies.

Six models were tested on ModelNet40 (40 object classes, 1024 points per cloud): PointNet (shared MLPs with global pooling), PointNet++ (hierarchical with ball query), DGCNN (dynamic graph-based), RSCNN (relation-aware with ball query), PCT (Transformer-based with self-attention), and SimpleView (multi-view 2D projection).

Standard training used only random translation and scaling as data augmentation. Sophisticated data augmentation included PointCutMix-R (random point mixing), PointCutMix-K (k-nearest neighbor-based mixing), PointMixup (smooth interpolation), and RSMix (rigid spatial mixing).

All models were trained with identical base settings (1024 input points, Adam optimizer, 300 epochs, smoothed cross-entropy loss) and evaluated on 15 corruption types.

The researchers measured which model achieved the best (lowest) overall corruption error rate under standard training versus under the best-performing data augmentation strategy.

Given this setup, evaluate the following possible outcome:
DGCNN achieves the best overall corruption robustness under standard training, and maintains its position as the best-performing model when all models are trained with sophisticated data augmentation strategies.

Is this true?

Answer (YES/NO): NO